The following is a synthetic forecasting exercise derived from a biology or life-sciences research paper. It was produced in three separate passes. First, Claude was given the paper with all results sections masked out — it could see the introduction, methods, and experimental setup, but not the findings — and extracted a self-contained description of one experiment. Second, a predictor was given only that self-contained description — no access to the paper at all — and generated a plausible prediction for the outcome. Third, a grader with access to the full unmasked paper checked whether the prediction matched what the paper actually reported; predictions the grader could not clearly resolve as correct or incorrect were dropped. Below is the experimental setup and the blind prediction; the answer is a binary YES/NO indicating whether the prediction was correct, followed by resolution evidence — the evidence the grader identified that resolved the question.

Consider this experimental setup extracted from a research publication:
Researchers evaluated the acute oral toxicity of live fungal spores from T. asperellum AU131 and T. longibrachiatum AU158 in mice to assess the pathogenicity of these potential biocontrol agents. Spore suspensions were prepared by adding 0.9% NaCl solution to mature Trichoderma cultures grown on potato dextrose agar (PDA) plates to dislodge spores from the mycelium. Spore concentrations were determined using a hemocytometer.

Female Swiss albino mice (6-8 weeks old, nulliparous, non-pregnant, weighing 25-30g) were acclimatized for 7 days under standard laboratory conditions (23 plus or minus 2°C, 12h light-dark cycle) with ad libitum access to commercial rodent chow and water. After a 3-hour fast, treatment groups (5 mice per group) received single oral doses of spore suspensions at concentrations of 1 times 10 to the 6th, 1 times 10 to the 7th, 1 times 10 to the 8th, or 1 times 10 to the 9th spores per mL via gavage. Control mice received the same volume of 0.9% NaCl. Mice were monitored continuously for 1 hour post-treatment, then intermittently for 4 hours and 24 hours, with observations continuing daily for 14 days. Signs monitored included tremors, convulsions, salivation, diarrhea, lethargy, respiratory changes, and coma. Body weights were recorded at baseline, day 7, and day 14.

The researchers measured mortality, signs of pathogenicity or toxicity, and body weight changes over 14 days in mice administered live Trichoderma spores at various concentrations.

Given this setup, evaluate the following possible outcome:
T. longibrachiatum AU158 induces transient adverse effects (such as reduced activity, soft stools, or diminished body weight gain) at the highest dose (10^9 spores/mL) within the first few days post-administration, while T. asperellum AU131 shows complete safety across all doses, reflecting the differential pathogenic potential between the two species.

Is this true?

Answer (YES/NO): NO